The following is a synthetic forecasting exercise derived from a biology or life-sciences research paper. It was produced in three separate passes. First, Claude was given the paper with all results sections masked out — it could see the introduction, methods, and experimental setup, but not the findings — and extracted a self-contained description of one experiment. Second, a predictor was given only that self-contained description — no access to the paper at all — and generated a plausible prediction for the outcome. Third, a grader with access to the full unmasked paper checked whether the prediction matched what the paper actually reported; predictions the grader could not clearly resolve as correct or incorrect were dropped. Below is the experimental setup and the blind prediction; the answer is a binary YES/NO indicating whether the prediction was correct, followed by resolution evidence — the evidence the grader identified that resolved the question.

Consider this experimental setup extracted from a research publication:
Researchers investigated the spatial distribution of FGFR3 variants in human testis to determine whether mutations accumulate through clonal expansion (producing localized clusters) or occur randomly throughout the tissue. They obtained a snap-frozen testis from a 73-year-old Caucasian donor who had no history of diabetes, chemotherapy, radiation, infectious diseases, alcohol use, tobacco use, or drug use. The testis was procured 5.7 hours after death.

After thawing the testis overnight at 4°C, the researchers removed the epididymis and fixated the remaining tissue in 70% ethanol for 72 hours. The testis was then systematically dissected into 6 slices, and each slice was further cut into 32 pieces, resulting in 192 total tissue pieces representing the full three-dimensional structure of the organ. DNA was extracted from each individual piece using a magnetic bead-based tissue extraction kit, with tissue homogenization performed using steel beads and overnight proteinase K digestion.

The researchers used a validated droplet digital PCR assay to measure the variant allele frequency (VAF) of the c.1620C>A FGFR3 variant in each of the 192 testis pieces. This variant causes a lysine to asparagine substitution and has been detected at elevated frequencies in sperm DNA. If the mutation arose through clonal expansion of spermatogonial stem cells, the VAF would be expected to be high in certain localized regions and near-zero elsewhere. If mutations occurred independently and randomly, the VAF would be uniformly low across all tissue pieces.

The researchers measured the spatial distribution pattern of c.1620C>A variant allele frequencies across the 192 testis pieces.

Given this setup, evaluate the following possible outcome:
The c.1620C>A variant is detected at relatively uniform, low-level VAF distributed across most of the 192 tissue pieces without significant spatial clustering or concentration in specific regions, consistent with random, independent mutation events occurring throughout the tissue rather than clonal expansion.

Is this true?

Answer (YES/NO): NO